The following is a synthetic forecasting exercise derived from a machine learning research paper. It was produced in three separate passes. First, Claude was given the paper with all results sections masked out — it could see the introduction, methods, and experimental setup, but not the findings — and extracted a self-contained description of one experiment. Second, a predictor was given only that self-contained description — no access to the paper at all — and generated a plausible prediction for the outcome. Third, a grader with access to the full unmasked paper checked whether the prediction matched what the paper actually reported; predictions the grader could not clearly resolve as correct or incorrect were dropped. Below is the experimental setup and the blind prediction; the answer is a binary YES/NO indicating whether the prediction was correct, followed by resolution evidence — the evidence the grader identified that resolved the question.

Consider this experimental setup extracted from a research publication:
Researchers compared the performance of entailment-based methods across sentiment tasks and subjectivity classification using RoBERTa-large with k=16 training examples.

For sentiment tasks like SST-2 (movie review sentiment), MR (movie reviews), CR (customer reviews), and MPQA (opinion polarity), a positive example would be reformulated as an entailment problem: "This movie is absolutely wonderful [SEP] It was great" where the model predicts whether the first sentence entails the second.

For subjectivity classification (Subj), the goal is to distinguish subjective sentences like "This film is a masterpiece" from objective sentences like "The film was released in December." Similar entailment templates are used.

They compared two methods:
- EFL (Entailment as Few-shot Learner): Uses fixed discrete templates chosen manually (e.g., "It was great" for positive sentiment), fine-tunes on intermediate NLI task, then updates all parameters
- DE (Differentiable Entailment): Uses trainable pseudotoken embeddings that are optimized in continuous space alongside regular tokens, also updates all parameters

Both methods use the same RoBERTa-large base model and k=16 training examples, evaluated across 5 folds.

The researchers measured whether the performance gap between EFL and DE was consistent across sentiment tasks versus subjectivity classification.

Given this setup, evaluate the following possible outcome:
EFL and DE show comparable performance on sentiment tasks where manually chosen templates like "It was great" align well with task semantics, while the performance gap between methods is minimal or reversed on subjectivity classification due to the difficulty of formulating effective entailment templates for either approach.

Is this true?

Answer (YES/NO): NO